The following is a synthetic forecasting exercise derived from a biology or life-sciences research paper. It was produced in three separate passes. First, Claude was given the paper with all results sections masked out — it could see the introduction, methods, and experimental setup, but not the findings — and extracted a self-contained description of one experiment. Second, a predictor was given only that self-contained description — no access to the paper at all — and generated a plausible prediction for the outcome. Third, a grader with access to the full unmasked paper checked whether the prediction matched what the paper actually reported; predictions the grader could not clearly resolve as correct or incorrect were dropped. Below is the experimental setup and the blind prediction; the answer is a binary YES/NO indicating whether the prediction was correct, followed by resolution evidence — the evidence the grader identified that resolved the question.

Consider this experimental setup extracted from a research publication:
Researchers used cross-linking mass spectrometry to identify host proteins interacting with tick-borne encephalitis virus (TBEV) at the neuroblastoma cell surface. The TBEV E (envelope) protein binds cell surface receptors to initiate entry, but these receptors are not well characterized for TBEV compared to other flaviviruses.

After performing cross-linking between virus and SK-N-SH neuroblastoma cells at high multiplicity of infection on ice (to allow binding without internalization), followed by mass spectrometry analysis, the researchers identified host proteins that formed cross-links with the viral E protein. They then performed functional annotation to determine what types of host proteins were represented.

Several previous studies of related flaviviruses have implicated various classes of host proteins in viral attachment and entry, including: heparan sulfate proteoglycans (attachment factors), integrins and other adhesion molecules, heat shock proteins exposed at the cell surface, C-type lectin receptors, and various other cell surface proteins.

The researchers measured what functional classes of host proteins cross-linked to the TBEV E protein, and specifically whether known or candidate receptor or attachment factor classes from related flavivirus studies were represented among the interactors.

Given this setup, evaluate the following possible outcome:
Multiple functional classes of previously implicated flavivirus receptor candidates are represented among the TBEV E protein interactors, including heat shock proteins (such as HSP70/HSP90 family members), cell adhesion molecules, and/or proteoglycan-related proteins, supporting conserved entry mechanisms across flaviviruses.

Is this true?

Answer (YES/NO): YES